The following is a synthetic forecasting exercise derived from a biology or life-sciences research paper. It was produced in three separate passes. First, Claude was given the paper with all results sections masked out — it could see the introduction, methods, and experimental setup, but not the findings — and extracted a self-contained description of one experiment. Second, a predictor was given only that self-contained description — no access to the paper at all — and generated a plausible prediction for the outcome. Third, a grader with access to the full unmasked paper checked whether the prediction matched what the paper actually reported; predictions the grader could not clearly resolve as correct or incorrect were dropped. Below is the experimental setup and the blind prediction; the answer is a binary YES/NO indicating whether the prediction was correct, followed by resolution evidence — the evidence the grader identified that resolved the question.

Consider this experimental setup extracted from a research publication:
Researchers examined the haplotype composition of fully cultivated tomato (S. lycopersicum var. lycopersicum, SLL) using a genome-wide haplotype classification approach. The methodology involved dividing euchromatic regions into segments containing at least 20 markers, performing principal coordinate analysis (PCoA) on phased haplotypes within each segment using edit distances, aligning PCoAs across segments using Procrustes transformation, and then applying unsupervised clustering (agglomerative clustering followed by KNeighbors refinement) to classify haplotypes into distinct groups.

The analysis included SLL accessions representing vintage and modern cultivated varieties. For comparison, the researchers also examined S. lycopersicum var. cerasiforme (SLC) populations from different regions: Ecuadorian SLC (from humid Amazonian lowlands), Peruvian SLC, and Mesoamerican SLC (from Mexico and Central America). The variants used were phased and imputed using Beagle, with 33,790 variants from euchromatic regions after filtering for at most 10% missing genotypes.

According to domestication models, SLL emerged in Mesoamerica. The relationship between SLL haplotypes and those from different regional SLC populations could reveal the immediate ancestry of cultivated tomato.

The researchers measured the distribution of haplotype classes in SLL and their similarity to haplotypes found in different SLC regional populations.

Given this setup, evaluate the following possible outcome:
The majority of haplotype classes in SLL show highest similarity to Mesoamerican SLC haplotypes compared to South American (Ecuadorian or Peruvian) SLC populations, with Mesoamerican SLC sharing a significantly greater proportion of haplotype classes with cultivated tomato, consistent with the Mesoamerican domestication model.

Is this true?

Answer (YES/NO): NO